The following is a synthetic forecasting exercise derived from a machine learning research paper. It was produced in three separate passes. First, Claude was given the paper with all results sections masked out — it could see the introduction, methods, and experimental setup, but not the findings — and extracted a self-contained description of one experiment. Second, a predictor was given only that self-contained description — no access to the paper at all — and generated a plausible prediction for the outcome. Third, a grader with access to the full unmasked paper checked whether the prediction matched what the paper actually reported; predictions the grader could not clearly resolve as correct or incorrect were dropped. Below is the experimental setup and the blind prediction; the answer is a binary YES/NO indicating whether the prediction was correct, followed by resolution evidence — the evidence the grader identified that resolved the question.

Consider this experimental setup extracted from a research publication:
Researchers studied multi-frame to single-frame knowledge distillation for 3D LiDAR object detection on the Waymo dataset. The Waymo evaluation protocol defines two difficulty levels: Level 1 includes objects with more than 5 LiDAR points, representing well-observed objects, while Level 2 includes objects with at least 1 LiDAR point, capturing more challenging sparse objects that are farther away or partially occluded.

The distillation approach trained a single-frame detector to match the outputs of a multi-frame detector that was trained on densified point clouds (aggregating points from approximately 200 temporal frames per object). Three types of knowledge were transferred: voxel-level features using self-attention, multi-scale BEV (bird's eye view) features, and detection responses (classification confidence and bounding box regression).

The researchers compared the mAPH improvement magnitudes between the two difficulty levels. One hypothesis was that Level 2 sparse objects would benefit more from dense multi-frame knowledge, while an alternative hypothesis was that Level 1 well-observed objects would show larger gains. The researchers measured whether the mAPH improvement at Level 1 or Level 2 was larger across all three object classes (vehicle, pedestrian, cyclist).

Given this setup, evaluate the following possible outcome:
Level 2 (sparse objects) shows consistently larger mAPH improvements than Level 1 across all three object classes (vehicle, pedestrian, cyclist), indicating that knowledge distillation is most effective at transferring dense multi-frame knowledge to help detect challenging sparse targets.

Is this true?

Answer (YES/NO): NO